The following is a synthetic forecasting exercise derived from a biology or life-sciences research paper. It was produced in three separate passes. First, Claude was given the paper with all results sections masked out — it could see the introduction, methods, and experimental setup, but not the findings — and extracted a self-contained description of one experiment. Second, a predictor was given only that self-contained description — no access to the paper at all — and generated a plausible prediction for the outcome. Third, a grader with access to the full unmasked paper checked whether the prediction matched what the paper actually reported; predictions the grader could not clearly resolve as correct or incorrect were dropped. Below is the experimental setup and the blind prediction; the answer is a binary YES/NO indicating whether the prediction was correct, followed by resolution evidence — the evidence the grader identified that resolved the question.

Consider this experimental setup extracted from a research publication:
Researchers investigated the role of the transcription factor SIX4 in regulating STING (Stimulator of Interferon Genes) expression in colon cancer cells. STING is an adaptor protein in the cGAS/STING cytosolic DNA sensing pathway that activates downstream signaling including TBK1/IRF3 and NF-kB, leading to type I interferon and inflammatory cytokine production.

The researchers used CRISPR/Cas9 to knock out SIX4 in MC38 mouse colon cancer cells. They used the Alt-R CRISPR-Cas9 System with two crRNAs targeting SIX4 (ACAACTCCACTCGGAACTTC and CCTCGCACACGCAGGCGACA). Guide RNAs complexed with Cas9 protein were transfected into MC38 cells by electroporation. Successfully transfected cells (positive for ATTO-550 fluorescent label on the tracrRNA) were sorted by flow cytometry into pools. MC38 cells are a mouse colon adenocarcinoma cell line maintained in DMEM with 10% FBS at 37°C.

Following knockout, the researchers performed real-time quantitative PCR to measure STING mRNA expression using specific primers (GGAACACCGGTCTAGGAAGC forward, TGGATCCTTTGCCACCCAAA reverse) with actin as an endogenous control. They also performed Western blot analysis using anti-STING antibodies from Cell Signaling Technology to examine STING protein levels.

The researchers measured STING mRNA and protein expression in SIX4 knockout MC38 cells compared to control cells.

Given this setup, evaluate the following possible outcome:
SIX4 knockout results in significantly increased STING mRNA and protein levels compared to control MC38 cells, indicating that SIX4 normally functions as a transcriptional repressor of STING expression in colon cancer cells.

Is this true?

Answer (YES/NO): NO